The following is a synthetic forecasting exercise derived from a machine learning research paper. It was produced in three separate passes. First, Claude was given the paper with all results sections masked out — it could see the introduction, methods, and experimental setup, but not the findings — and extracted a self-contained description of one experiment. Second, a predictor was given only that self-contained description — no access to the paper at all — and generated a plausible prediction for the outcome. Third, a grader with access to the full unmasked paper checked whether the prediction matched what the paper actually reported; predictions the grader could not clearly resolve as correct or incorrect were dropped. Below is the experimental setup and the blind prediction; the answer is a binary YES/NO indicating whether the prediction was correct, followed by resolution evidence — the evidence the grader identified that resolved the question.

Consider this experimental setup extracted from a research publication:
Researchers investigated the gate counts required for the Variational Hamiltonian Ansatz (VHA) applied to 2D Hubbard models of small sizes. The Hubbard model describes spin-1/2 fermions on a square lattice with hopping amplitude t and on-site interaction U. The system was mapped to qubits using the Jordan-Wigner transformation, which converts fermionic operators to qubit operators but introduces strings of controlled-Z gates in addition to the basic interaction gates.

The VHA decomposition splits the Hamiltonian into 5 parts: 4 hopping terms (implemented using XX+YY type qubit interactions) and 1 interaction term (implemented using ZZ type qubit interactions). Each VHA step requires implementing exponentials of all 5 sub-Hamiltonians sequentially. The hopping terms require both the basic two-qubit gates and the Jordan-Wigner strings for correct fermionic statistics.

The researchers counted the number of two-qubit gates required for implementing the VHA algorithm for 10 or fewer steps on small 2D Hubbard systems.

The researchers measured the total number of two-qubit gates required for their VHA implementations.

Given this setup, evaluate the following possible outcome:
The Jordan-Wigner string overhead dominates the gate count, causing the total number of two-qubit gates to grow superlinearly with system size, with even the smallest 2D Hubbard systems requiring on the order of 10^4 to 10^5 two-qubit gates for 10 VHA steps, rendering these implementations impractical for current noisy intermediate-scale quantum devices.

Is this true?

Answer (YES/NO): NO